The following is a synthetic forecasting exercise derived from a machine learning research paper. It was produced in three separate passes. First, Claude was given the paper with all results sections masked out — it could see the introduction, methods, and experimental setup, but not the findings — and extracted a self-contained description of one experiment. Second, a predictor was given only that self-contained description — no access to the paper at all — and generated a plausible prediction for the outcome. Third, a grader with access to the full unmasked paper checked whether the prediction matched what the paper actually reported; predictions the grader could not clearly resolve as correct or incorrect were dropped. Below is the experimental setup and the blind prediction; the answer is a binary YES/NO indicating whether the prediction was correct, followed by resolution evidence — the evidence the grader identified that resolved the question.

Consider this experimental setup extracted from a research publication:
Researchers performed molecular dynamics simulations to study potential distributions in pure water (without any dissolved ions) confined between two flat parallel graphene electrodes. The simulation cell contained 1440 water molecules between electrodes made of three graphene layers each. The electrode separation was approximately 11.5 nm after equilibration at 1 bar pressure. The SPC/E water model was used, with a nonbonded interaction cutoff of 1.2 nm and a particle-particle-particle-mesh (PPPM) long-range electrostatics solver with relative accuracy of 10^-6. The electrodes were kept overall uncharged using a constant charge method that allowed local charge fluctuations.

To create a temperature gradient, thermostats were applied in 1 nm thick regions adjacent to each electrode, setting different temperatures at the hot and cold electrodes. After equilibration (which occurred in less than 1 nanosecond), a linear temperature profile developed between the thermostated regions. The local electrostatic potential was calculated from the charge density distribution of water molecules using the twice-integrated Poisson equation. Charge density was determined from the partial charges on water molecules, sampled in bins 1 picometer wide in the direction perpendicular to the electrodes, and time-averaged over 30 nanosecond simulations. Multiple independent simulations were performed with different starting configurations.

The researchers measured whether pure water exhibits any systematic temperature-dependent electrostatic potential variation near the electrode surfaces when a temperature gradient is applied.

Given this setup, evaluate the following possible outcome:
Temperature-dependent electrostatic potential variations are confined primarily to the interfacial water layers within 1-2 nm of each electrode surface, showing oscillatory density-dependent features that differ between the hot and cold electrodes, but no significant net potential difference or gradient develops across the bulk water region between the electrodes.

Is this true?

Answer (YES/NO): YES